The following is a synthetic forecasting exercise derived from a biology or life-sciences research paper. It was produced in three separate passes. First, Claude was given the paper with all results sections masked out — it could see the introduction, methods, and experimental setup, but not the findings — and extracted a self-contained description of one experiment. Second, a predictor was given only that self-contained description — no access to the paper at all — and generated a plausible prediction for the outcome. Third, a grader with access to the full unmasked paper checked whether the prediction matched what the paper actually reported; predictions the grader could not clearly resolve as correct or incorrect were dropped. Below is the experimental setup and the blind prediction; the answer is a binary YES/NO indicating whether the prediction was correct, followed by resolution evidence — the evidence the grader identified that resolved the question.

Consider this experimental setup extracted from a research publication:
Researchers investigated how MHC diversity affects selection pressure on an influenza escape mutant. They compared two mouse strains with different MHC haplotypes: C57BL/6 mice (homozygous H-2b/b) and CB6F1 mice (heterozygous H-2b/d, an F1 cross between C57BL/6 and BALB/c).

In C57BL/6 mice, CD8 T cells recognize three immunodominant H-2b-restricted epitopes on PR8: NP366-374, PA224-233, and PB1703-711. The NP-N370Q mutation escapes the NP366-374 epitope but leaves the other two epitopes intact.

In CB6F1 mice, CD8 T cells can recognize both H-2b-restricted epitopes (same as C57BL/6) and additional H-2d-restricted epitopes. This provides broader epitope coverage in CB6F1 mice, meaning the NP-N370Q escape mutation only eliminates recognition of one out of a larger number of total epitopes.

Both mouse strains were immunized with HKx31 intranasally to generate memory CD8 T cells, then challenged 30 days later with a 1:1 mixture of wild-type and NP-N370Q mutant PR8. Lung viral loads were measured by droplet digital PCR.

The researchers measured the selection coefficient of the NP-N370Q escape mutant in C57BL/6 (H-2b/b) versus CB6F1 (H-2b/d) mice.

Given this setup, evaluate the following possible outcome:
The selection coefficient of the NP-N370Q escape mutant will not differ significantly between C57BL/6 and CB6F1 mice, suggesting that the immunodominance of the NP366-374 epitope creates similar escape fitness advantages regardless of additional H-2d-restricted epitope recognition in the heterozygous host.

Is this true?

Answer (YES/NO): NO